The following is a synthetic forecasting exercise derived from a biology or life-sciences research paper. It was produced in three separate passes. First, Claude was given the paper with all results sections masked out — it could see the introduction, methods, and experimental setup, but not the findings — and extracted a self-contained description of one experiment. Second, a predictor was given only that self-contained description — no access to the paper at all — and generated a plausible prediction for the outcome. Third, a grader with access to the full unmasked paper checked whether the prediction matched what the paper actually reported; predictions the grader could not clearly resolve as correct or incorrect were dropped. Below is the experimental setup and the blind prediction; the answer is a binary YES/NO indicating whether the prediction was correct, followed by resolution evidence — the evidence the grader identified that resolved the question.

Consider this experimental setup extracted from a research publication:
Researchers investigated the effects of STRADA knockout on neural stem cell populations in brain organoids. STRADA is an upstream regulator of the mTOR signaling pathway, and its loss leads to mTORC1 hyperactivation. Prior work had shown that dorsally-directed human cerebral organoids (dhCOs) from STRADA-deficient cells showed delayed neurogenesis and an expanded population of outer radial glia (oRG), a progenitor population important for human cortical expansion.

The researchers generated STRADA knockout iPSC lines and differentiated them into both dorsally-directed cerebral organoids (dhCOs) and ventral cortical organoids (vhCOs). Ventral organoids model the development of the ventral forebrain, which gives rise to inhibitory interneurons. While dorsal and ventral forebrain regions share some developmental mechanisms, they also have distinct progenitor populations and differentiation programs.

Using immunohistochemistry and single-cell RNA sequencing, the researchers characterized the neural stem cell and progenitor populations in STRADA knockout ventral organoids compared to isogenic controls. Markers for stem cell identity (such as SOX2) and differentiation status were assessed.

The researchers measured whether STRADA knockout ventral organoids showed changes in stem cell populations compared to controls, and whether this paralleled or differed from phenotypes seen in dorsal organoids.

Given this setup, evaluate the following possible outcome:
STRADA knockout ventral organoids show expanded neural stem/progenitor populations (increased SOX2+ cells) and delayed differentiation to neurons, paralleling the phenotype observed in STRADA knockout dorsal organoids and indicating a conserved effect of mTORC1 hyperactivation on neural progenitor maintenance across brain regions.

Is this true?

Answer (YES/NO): YES